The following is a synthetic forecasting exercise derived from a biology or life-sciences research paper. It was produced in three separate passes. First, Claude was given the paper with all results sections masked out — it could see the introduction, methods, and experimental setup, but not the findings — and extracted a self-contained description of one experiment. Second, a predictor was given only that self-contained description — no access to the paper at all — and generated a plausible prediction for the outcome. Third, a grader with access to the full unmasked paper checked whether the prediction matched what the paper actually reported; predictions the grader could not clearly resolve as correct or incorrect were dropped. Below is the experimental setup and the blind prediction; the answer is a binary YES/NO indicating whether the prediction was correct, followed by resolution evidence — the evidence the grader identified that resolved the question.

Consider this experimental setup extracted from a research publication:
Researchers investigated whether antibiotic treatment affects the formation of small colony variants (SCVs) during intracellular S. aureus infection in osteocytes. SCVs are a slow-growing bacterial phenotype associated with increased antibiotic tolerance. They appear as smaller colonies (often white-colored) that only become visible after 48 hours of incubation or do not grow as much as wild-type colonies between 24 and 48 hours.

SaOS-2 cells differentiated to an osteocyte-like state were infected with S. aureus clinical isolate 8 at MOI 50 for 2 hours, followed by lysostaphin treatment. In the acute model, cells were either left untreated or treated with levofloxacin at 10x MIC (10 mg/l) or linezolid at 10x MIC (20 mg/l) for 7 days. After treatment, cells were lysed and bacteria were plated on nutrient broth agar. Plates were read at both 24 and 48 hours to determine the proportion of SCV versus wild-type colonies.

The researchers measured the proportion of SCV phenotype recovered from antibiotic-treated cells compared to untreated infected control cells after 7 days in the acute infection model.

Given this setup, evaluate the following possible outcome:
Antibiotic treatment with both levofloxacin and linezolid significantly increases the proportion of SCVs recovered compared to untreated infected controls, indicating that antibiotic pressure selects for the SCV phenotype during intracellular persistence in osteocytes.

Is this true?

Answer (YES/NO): NO